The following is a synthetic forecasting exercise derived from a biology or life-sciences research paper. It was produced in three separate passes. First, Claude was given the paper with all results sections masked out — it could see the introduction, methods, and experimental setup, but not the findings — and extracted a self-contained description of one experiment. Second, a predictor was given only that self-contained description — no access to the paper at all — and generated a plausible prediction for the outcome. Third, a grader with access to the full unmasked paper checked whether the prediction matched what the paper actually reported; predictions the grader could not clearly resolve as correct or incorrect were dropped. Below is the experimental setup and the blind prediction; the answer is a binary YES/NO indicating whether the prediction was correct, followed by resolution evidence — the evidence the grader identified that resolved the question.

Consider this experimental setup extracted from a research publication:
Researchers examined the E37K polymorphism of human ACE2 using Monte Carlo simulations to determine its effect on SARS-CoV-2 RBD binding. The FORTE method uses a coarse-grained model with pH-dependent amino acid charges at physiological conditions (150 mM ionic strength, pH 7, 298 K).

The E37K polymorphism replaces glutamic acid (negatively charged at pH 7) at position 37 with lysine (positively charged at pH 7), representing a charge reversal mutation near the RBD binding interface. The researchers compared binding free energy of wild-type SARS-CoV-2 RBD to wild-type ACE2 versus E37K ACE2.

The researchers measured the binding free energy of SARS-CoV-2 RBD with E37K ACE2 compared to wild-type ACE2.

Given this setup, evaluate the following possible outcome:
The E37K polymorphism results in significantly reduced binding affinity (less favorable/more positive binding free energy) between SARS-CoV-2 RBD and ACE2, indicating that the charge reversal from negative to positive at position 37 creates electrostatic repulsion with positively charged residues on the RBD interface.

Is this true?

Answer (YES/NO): NO